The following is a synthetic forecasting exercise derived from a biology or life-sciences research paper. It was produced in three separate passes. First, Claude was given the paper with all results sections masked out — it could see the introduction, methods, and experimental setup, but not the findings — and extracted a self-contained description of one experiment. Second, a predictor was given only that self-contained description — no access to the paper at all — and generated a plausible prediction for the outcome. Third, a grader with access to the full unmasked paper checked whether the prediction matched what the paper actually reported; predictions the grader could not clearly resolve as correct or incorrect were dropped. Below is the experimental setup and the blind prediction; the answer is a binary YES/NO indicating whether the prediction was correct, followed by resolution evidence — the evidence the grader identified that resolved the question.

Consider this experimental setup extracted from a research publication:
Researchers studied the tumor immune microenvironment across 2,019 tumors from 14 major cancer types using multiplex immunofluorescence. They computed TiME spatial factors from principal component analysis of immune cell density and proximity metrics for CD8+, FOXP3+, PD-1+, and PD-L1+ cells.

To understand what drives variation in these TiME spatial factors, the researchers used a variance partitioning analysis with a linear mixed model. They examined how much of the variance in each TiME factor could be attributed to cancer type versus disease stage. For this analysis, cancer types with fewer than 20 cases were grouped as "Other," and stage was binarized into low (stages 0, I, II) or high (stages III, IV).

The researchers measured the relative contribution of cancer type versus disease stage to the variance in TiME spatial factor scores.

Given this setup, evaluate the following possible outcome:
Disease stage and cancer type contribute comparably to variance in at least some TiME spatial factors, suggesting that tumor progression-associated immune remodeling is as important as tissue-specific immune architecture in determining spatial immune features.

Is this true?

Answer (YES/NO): NO